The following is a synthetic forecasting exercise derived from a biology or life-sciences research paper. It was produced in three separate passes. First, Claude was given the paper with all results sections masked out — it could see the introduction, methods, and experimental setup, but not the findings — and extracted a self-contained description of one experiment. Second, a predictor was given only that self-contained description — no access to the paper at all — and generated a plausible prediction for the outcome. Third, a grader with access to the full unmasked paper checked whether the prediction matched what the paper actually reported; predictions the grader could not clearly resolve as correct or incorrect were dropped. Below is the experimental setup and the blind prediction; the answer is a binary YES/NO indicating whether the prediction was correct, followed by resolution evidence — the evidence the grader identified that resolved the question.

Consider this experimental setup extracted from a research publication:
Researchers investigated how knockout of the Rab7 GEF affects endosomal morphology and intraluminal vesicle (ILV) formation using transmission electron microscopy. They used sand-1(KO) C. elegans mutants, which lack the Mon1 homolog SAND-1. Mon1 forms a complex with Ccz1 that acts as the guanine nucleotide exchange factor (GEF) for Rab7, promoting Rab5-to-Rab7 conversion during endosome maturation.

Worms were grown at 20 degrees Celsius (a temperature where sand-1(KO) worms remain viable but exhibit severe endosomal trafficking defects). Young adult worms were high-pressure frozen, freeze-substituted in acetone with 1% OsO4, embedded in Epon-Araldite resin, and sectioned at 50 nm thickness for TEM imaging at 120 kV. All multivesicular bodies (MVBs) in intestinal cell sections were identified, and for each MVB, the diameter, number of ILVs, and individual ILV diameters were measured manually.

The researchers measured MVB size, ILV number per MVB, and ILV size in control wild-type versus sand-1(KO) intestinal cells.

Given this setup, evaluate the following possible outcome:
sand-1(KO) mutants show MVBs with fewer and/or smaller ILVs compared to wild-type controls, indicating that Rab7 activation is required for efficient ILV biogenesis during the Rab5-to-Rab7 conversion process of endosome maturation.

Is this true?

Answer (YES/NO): NO